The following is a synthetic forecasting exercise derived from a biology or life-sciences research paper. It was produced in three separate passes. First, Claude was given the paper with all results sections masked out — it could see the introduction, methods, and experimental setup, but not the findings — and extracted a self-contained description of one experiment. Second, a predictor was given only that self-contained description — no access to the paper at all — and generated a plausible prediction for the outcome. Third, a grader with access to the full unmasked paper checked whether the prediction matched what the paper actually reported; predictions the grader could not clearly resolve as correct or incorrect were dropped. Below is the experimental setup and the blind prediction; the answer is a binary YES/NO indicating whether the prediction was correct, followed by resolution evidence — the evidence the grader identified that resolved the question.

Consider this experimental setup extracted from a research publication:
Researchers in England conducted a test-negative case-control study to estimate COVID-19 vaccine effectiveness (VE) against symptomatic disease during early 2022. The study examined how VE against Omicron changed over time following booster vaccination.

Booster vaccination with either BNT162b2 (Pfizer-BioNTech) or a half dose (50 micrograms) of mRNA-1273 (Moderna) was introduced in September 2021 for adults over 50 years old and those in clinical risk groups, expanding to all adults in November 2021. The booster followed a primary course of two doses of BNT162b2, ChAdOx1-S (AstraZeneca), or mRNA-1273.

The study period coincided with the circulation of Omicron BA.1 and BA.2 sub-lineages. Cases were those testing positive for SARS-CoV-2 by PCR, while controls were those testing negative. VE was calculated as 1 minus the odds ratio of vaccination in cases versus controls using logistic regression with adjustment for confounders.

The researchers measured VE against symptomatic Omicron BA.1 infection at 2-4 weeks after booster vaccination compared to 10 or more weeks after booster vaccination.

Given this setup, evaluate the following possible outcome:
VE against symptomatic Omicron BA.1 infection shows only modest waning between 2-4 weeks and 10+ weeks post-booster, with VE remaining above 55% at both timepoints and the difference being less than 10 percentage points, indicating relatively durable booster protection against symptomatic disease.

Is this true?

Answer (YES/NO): NO